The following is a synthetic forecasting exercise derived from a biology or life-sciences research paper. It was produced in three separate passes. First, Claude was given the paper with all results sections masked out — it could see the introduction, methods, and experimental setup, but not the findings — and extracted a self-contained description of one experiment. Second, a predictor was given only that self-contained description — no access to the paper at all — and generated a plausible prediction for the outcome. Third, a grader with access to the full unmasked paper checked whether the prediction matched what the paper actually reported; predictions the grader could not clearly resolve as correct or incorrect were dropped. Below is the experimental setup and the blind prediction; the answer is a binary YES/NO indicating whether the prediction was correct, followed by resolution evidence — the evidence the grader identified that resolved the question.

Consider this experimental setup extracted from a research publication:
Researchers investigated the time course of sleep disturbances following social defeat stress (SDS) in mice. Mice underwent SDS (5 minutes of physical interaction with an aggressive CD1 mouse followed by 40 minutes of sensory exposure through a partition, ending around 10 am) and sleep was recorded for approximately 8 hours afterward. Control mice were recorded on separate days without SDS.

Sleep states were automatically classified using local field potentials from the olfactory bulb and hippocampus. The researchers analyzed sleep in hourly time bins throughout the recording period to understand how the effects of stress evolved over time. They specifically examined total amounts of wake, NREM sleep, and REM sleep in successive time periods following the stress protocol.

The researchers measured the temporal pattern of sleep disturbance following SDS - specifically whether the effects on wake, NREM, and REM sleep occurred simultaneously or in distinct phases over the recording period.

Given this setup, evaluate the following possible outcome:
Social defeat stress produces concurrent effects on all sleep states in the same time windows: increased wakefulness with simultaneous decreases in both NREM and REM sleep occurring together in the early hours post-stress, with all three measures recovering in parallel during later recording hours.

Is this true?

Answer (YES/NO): NO